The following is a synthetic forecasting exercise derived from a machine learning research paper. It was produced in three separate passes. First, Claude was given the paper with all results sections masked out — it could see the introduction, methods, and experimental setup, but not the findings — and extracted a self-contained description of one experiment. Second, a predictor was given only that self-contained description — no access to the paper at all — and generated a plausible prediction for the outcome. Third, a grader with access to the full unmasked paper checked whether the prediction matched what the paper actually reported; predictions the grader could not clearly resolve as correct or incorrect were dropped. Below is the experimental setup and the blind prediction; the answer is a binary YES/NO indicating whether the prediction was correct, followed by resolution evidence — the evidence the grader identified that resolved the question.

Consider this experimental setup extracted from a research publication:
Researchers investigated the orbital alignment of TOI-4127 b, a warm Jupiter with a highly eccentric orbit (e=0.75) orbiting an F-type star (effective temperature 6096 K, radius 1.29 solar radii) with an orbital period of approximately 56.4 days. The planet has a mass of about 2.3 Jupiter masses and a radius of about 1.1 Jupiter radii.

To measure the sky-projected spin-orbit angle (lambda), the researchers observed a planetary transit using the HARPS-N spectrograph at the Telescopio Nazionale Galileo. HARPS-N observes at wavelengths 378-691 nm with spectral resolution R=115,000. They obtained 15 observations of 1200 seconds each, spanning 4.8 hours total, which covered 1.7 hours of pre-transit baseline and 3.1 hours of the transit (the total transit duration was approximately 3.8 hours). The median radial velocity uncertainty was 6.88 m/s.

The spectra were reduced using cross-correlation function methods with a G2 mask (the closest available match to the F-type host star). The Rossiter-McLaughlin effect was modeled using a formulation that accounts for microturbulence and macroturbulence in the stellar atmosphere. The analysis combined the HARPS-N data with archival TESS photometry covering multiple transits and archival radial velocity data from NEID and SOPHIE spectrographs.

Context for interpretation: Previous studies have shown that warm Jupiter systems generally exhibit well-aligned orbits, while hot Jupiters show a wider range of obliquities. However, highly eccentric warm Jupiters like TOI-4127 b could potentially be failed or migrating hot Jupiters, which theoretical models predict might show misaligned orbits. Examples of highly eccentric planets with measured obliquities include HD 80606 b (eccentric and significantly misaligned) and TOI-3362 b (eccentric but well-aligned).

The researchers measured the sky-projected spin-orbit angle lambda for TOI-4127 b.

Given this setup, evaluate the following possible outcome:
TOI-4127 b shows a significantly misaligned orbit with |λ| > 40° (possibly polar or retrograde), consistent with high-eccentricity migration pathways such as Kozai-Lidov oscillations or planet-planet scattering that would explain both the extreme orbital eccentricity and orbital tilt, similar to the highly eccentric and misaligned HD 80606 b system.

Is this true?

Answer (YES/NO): NO